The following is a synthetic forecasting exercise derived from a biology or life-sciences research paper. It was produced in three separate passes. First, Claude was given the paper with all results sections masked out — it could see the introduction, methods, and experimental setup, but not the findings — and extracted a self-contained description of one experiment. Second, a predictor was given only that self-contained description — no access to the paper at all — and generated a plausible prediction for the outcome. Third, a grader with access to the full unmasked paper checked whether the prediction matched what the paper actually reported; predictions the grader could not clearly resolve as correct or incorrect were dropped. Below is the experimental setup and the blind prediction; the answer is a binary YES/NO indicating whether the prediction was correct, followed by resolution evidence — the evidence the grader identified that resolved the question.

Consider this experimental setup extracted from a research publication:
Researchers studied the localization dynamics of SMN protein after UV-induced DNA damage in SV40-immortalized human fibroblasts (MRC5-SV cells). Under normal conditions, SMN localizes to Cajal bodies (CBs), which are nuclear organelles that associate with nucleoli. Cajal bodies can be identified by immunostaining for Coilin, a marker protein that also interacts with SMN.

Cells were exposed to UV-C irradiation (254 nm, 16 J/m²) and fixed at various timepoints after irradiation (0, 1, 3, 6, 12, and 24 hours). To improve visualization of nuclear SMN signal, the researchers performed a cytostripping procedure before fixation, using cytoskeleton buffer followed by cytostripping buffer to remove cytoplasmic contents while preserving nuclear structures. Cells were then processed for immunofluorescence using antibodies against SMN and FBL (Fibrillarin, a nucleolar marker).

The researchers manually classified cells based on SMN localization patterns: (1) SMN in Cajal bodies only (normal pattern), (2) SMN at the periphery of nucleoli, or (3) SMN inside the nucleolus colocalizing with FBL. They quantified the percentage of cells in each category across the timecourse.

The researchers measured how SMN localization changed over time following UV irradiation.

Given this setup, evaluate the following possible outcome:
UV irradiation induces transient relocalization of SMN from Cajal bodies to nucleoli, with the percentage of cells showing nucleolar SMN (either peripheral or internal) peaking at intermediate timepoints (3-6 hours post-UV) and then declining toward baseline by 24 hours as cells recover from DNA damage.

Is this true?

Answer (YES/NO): NO